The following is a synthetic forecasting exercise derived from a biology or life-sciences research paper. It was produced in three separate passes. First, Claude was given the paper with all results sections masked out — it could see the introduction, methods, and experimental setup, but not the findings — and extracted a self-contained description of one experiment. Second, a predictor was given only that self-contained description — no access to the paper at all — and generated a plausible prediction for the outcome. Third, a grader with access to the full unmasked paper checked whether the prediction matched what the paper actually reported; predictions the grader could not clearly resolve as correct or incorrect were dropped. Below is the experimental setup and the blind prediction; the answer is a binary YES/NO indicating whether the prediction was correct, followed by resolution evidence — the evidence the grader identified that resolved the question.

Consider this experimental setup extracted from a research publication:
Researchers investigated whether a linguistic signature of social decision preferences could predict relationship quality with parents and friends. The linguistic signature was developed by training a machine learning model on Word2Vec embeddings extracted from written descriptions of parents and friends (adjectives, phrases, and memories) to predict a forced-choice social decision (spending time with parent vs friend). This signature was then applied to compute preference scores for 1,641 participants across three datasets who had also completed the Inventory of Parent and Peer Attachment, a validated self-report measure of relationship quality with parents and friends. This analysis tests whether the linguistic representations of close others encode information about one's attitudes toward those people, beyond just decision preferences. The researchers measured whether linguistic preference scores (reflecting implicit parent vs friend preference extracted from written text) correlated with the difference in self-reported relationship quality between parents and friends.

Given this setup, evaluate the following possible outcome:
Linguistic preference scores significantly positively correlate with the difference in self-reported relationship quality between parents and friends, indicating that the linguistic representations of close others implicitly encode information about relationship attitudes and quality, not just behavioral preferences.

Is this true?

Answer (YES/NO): NO